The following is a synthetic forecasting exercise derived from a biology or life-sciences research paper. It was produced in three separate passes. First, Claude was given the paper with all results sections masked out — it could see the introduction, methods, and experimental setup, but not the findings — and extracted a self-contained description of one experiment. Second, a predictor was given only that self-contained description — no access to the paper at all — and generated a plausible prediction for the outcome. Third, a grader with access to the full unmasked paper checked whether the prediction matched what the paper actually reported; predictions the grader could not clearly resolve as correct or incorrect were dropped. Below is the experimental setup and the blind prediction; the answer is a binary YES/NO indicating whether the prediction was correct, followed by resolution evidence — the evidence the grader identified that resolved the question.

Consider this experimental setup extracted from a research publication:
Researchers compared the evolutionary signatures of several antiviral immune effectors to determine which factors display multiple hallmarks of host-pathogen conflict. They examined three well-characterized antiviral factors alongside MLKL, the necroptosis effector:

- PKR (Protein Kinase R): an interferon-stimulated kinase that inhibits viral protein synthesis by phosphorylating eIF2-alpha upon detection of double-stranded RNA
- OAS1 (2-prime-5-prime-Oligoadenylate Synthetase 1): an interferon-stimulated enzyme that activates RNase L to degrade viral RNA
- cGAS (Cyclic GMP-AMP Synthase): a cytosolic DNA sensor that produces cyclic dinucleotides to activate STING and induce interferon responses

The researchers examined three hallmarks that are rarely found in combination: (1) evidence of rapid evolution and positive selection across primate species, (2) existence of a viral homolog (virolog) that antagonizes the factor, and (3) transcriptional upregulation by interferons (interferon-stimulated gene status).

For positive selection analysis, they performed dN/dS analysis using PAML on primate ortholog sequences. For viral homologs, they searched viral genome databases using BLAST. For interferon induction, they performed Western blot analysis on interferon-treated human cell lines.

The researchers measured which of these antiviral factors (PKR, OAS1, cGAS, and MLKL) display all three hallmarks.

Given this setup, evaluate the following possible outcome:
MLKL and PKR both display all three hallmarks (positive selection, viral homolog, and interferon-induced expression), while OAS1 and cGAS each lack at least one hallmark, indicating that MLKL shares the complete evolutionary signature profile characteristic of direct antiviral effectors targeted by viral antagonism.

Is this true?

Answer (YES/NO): NO